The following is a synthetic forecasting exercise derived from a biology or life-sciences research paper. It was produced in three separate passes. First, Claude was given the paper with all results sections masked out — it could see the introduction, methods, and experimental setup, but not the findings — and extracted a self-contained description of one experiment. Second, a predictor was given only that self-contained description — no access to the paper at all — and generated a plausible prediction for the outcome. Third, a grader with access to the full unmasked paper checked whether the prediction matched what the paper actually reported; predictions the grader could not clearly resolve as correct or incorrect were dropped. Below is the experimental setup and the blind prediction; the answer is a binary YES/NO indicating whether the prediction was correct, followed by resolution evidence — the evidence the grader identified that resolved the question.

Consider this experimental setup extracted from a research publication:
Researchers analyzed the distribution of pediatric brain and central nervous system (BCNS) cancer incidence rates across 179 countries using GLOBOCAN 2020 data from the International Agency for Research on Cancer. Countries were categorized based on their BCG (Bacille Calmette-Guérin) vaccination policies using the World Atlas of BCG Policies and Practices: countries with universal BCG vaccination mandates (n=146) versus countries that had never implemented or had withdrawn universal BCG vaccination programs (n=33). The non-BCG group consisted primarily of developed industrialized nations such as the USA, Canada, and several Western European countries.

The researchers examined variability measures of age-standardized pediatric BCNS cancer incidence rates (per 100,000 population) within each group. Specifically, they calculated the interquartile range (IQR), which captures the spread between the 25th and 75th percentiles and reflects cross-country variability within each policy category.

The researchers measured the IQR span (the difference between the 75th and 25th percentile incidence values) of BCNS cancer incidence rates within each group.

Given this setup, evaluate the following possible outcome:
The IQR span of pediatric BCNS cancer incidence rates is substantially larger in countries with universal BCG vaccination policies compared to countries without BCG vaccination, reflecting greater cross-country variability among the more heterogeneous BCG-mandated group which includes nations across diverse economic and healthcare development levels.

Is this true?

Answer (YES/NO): YES